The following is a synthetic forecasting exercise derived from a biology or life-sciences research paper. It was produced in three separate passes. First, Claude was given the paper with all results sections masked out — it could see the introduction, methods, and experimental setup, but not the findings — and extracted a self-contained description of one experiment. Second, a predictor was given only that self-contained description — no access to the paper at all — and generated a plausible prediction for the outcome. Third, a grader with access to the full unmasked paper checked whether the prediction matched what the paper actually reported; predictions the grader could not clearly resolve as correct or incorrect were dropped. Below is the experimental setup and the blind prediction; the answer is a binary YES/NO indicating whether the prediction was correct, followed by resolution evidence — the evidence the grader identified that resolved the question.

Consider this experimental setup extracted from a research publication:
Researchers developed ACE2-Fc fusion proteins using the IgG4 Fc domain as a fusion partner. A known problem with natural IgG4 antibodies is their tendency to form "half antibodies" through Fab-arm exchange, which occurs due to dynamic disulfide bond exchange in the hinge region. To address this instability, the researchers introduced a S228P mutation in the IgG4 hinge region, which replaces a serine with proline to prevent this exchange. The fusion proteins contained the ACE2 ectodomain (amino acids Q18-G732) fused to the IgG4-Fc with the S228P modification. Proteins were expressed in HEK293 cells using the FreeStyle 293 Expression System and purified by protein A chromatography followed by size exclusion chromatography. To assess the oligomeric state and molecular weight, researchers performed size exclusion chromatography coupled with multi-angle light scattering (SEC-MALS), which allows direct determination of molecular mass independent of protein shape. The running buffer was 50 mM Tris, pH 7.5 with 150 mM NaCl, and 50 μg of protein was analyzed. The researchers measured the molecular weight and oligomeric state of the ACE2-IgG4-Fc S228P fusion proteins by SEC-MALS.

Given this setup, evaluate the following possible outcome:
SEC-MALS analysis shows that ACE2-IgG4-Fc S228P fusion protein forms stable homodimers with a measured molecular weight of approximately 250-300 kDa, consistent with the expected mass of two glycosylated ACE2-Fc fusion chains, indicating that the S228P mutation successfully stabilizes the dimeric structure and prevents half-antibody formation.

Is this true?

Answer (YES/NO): NO